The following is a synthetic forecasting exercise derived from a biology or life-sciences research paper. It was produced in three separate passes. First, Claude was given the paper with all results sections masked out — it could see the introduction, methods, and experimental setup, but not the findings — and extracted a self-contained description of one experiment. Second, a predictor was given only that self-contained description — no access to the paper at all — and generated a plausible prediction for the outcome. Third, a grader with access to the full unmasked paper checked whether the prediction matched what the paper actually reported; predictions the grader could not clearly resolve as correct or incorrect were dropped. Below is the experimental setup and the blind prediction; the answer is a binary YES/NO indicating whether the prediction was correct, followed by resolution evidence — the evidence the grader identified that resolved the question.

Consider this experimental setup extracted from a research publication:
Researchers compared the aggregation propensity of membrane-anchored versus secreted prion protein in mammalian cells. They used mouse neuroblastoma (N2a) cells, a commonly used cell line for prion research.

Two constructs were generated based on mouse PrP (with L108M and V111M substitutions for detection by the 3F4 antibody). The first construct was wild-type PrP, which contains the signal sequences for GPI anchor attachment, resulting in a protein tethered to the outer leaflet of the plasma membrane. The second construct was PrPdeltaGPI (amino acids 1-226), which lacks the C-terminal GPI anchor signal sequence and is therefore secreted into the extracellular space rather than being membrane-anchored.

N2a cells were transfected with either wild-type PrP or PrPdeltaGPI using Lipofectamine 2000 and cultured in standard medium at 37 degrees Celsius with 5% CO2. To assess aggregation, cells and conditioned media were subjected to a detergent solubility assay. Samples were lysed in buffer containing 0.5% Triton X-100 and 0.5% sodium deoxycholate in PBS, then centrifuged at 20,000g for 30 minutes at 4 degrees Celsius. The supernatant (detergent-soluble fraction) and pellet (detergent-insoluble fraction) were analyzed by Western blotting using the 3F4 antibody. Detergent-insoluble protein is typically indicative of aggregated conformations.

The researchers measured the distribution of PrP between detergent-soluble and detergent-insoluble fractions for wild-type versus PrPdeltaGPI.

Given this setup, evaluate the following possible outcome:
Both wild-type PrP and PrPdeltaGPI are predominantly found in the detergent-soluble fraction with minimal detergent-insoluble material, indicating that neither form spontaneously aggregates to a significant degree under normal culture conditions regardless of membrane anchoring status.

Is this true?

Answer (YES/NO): NO